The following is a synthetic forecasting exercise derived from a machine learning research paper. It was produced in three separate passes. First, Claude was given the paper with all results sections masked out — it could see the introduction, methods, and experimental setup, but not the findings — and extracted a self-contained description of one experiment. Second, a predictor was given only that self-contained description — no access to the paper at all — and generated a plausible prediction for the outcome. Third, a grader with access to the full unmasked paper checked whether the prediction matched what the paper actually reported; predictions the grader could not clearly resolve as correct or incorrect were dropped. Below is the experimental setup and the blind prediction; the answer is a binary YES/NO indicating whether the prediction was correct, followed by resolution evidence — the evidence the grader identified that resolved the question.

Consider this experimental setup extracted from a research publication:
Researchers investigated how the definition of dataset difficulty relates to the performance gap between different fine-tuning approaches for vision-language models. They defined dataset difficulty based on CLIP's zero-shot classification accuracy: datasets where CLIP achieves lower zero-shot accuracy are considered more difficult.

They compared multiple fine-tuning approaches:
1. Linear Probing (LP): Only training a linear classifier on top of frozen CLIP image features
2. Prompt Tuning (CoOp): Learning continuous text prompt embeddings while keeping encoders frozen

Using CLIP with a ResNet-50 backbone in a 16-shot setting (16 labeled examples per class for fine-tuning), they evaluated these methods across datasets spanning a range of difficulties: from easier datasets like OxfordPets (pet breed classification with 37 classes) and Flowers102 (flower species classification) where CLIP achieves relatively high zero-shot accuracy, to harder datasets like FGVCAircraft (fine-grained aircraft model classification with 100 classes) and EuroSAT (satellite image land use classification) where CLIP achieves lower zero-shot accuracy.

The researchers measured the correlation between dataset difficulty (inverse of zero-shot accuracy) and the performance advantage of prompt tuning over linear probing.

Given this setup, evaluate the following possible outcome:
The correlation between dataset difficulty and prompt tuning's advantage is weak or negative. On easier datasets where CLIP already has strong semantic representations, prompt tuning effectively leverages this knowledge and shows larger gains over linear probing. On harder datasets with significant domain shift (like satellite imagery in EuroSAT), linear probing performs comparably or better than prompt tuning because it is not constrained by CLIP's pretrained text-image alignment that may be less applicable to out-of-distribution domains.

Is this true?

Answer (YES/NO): NO